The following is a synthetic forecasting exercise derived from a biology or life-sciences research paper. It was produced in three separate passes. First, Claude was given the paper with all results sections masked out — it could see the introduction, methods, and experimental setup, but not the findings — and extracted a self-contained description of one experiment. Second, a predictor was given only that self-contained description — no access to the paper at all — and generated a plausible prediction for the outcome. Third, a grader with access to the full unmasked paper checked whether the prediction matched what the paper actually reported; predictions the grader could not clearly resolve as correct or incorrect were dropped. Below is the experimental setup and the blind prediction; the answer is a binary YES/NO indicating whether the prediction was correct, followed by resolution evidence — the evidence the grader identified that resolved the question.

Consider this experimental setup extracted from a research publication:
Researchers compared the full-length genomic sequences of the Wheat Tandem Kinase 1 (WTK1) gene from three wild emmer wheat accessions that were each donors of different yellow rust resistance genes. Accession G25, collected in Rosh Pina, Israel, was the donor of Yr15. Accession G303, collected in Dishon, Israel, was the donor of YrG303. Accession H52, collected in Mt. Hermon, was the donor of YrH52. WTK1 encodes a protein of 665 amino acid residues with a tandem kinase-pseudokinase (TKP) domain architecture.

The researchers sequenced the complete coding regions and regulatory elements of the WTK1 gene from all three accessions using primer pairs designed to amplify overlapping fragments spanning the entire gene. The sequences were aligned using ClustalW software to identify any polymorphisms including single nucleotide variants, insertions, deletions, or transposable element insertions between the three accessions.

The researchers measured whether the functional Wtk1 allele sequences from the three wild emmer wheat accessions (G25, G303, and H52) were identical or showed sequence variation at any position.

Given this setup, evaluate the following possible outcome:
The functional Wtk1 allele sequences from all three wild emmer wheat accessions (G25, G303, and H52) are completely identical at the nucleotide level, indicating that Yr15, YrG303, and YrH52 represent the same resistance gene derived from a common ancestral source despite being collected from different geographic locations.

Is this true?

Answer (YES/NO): YES